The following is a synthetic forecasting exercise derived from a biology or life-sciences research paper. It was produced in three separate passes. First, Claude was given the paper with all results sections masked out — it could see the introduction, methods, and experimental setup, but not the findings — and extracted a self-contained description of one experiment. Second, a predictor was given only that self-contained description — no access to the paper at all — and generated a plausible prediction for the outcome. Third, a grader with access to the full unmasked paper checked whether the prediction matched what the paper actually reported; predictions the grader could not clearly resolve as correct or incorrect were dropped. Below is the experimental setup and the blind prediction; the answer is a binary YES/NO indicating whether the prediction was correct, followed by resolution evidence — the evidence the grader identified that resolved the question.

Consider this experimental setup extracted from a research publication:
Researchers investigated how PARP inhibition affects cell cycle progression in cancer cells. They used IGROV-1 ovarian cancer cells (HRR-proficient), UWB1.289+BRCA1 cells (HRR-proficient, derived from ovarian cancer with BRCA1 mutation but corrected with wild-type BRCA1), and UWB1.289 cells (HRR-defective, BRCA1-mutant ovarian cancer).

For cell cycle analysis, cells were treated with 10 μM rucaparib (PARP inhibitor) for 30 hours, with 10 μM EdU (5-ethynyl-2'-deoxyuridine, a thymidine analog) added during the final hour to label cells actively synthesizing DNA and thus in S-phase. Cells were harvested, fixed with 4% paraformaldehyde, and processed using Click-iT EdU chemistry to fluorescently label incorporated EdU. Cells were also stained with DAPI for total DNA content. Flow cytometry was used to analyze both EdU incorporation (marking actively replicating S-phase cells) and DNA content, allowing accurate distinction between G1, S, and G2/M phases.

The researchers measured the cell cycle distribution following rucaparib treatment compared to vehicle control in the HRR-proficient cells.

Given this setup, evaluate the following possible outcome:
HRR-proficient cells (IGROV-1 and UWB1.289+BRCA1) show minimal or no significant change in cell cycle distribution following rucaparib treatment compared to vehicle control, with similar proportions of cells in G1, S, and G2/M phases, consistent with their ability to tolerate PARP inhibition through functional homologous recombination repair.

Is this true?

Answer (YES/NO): NO